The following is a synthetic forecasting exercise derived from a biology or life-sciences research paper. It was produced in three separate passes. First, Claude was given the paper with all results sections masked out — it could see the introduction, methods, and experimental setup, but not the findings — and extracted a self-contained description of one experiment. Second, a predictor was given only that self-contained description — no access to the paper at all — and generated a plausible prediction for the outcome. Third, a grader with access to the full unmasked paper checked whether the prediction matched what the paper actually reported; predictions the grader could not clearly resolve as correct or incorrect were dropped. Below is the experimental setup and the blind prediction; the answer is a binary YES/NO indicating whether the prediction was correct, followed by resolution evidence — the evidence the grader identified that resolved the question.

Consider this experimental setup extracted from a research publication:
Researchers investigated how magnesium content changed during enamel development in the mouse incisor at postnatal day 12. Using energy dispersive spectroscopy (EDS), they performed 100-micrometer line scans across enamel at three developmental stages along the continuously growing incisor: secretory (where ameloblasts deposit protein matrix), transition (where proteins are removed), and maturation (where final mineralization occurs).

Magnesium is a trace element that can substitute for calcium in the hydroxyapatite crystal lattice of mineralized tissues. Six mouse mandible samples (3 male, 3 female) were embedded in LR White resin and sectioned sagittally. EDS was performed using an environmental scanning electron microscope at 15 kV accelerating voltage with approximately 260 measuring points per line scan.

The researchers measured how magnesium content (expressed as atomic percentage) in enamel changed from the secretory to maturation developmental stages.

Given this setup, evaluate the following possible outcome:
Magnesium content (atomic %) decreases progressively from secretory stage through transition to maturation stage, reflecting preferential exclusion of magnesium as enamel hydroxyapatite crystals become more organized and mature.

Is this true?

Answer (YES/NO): YES